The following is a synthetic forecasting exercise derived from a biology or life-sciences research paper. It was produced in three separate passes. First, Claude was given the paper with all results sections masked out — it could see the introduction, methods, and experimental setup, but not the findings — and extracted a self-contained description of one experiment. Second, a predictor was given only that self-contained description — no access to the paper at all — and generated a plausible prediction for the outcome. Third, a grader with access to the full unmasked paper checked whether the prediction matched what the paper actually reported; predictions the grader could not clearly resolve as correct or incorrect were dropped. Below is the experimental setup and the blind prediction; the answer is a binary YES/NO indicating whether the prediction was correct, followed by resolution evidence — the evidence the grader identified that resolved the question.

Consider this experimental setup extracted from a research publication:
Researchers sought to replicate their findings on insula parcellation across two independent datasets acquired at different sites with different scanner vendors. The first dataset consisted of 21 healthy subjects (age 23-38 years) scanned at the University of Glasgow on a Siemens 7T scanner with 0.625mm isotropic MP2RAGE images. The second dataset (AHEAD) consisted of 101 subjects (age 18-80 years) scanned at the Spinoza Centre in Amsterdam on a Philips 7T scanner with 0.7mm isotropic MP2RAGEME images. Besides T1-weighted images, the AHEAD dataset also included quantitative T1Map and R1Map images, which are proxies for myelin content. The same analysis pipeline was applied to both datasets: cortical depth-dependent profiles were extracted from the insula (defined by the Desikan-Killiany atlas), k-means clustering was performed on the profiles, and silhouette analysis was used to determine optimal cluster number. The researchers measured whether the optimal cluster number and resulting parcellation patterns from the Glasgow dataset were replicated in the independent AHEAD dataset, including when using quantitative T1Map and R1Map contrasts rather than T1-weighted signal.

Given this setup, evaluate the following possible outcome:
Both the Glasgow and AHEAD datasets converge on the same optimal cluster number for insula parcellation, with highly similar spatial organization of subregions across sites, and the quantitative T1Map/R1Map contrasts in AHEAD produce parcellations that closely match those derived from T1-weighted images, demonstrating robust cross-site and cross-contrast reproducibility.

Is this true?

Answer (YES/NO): YES